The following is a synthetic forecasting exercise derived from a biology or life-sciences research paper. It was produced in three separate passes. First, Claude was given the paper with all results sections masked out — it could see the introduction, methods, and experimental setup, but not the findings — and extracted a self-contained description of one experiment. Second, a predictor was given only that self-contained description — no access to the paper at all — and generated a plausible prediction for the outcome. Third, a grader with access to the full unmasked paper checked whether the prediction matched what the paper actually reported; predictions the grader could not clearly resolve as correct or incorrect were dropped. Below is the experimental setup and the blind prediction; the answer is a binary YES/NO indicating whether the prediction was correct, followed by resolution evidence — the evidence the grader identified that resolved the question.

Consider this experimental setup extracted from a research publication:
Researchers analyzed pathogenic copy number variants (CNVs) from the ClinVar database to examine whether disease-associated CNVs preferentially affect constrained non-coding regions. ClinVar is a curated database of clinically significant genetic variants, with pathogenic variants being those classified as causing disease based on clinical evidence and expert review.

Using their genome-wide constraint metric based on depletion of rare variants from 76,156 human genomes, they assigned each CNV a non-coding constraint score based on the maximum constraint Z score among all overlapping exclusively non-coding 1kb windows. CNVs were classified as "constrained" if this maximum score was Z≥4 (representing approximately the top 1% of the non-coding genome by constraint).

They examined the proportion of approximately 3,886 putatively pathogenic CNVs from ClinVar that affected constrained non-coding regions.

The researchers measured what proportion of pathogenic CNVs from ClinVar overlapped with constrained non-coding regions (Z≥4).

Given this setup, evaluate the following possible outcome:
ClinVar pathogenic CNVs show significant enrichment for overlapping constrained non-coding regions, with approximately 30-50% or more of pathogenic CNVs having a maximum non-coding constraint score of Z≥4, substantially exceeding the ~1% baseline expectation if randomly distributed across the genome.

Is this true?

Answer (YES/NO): YES